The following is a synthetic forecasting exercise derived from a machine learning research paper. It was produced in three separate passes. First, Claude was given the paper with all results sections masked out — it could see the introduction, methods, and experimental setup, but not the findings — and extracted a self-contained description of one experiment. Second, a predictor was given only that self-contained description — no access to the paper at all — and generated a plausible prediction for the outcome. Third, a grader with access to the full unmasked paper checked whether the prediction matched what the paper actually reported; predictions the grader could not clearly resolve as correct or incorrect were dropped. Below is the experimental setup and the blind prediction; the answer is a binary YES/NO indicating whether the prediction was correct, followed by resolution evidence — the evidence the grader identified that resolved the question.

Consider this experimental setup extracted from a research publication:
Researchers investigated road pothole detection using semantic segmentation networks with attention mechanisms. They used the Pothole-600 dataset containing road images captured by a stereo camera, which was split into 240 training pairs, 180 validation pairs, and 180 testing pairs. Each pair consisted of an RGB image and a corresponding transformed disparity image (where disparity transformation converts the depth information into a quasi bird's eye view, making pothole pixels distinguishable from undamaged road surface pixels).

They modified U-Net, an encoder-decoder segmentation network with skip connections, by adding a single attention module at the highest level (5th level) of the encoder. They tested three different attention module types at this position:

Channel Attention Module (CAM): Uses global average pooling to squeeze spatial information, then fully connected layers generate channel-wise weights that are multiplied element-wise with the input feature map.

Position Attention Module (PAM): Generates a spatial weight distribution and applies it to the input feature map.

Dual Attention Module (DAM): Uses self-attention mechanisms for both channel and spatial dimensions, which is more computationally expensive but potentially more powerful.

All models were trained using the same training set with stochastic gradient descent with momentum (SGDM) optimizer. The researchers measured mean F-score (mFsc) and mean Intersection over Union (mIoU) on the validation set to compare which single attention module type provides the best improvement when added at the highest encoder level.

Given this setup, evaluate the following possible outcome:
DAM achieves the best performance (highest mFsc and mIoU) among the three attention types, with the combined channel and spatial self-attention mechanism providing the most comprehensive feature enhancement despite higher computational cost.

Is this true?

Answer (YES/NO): YES